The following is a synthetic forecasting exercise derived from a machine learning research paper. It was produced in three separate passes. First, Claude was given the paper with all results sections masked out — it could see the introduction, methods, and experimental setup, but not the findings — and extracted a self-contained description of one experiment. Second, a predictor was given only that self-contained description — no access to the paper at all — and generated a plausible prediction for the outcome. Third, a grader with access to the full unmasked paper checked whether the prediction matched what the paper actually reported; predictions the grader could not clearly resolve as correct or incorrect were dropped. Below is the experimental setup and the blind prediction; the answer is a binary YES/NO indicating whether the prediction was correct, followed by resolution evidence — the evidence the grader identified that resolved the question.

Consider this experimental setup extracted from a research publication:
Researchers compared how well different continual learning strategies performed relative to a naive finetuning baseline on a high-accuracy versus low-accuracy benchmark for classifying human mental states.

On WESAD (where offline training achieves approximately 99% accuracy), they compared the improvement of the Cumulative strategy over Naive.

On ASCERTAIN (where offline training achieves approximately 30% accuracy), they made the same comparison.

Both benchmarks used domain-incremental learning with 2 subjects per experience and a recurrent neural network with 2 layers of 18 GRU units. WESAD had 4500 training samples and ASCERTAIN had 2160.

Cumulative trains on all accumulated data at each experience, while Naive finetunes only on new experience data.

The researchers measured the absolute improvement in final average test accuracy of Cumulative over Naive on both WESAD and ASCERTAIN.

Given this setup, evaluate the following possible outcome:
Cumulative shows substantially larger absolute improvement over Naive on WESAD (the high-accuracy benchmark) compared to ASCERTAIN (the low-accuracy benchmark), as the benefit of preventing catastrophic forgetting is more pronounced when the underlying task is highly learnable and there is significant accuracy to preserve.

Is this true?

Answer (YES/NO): YES